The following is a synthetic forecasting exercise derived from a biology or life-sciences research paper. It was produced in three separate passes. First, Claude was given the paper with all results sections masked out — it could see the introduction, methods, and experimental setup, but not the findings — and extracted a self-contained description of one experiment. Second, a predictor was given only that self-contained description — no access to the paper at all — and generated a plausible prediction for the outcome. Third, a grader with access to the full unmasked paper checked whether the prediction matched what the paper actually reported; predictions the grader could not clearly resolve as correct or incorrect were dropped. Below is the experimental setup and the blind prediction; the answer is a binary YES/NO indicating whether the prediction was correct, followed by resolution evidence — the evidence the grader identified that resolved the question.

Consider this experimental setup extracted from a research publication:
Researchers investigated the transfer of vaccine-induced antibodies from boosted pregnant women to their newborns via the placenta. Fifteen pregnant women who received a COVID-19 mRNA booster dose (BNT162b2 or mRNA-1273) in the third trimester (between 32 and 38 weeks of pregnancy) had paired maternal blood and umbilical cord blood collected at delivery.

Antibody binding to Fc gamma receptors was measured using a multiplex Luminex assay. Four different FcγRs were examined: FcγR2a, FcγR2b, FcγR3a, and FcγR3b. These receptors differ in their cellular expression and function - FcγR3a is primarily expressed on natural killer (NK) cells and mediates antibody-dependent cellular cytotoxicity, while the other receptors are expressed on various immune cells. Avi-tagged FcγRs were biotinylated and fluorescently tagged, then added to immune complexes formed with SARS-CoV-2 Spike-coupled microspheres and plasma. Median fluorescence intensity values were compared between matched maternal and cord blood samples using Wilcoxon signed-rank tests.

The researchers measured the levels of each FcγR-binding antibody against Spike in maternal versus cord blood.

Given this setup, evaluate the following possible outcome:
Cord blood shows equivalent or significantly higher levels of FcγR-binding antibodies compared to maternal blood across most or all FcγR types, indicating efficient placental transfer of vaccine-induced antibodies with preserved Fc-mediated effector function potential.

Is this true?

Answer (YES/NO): YES